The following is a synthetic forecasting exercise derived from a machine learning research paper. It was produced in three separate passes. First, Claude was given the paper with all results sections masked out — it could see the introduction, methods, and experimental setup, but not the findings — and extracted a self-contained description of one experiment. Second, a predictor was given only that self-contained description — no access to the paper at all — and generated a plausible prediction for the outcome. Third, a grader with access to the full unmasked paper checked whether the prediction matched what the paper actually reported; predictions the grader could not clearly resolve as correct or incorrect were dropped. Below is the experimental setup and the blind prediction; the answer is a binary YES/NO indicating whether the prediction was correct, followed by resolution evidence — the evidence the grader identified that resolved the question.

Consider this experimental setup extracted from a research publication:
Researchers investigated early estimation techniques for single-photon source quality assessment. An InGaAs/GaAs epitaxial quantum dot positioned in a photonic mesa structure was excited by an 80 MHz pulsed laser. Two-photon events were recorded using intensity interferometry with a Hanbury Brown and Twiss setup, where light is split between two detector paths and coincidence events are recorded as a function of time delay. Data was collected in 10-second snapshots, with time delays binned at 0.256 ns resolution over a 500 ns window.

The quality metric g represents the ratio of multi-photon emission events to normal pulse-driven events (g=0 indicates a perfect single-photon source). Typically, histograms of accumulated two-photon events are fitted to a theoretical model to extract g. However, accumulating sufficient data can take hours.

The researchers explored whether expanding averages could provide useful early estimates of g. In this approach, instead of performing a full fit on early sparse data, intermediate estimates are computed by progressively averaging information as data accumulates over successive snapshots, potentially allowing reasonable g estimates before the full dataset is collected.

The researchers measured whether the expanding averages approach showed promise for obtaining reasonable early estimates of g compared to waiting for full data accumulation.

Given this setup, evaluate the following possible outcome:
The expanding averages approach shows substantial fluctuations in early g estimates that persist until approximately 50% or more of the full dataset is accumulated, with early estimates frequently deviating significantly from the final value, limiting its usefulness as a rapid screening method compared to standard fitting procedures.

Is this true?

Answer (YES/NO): NO